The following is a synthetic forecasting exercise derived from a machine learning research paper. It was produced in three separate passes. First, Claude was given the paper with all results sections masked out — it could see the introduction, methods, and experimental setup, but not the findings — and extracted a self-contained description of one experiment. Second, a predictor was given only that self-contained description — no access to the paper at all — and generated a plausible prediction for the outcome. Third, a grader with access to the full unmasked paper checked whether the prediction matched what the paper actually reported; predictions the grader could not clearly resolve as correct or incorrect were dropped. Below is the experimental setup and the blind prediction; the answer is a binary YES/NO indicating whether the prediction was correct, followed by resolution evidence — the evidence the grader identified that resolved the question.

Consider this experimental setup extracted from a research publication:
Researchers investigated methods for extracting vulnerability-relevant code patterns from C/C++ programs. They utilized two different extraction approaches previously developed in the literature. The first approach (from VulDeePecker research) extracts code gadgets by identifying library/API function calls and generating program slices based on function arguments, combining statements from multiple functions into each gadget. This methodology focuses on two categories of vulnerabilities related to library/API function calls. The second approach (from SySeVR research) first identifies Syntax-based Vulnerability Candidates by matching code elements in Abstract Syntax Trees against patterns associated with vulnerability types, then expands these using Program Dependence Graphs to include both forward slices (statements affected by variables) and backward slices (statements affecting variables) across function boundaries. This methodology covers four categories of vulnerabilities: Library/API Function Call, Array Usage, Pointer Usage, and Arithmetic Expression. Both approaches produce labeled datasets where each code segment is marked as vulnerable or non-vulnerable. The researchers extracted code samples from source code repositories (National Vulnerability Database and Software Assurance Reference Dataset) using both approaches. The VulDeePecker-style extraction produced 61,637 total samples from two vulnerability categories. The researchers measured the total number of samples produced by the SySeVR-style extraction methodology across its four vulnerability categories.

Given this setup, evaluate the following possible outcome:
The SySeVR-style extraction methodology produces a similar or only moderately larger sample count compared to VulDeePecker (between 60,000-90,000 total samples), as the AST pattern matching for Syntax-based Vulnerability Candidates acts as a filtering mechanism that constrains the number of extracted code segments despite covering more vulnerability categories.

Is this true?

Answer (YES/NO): NO